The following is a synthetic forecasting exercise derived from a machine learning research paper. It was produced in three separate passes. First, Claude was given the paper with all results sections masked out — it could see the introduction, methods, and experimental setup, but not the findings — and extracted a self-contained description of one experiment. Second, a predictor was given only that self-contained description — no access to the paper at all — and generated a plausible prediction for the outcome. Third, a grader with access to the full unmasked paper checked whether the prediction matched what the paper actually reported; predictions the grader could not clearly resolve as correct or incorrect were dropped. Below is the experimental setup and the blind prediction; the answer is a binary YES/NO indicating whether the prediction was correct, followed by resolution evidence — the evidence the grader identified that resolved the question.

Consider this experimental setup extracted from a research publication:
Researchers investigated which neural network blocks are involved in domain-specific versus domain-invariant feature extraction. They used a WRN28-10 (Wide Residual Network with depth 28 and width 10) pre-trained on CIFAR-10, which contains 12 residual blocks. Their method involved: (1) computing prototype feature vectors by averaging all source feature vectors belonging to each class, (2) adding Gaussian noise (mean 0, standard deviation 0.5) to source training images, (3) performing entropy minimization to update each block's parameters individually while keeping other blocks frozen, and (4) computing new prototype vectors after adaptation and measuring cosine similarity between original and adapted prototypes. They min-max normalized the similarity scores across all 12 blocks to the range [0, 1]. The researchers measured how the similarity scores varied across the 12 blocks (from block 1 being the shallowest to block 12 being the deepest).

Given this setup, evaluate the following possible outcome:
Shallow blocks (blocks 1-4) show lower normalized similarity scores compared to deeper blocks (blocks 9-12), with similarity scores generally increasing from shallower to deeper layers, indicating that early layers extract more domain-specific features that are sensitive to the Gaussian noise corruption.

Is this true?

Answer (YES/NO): NO